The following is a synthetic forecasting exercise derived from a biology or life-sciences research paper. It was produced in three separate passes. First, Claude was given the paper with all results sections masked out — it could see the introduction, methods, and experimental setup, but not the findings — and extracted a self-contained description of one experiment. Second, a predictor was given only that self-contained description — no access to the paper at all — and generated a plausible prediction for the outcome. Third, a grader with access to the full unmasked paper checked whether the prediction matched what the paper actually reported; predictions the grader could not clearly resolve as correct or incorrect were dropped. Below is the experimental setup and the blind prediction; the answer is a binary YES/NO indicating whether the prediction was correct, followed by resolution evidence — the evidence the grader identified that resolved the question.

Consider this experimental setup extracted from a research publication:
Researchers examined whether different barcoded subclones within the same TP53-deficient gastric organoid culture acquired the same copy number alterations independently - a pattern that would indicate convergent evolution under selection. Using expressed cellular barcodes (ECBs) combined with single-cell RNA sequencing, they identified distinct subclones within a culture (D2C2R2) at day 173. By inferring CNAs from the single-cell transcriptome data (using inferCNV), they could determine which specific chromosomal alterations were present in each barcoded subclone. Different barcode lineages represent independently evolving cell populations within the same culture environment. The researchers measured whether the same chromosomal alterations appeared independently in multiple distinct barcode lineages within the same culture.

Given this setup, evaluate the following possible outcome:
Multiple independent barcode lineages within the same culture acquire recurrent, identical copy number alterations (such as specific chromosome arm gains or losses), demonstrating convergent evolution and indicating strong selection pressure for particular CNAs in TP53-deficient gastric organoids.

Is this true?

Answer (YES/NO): YES